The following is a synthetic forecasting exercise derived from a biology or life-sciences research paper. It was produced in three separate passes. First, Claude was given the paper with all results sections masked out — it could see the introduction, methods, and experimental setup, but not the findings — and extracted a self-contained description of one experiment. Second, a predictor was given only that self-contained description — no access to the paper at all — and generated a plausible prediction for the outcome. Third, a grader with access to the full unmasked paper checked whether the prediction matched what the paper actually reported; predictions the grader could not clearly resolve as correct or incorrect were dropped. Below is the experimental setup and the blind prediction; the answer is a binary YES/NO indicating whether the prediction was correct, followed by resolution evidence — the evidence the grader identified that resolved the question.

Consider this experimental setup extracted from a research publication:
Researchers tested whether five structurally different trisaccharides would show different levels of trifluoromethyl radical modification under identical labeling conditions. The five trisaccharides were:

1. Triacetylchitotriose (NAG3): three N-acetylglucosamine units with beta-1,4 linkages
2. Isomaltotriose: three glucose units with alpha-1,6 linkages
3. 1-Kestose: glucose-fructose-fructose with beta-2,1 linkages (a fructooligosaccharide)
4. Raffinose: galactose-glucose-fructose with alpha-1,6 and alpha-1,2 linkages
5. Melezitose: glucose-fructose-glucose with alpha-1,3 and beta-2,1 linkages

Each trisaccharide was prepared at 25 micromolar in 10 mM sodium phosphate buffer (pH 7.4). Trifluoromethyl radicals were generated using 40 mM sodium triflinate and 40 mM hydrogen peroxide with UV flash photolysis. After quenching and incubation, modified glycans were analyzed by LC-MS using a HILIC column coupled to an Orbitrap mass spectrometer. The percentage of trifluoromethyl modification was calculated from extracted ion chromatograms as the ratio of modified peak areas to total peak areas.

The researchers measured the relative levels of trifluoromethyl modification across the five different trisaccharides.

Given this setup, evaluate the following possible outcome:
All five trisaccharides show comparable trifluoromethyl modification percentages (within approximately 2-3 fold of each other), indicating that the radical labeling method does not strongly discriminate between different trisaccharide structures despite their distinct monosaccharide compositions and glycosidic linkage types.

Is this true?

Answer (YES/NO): YES